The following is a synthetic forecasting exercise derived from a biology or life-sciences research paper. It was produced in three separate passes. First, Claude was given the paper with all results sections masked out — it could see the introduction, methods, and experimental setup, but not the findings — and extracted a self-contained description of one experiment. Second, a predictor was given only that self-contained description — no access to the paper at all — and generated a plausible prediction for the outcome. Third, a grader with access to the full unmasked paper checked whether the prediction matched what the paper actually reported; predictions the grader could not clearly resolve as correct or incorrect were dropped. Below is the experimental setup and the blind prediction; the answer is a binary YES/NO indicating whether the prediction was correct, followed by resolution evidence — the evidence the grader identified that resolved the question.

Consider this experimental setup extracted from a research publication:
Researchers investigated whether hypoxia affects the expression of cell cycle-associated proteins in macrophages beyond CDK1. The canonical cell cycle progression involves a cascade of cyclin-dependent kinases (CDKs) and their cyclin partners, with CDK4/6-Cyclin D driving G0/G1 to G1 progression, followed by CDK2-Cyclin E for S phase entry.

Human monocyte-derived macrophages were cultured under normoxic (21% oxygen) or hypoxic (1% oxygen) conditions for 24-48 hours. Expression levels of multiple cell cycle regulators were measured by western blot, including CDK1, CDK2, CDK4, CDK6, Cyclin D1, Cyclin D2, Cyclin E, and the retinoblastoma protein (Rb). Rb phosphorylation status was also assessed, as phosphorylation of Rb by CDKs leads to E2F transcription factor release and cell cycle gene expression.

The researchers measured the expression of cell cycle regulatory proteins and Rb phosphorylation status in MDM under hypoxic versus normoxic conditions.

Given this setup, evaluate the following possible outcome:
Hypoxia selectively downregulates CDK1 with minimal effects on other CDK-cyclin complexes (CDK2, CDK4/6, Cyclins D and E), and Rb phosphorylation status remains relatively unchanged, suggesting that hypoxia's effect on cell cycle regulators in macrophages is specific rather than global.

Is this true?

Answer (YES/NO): NO